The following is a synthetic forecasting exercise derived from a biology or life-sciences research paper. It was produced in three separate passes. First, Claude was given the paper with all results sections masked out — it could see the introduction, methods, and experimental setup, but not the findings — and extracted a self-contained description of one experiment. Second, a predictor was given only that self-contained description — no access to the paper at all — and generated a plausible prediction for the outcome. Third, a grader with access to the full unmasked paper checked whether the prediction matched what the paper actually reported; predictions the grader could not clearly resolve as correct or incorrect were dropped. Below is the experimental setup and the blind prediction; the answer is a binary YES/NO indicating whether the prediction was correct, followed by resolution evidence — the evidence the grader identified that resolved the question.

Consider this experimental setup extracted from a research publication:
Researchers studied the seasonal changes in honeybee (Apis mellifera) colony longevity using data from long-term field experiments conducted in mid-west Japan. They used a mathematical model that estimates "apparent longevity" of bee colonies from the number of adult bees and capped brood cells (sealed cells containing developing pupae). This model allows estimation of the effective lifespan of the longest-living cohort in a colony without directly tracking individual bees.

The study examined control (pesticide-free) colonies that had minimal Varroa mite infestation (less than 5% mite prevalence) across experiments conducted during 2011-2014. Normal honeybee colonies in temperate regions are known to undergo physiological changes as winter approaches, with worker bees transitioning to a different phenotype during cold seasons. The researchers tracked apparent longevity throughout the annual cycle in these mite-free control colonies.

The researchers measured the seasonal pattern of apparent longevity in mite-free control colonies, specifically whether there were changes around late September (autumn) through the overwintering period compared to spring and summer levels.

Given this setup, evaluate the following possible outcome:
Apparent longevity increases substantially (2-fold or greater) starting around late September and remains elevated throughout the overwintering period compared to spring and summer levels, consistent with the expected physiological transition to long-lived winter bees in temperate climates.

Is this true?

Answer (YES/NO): YES